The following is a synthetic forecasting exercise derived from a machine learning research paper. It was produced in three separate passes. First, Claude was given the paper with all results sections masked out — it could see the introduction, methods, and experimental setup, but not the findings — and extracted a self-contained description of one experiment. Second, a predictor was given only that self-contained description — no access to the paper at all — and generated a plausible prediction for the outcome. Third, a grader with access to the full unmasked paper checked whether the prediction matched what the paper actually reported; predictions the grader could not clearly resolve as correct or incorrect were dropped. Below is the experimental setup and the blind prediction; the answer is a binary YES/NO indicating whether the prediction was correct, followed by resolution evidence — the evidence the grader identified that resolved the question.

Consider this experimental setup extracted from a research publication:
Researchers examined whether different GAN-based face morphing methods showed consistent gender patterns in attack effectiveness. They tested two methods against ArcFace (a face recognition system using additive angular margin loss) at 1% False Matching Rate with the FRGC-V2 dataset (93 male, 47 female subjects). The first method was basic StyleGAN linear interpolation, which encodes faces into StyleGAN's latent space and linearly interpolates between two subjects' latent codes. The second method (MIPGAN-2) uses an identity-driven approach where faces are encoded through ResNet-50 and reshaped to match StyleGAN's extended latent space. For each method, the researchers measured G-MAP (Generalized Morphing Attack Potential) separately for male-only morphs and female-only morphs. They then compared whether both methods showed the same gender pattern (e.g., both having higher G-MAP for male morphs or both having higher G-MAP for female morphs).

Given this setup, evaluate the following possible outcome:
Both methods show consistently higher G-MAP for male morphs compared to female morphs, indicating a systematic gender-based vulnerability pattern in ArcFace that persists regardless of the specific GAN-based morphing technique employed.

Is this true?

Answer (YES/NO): YES